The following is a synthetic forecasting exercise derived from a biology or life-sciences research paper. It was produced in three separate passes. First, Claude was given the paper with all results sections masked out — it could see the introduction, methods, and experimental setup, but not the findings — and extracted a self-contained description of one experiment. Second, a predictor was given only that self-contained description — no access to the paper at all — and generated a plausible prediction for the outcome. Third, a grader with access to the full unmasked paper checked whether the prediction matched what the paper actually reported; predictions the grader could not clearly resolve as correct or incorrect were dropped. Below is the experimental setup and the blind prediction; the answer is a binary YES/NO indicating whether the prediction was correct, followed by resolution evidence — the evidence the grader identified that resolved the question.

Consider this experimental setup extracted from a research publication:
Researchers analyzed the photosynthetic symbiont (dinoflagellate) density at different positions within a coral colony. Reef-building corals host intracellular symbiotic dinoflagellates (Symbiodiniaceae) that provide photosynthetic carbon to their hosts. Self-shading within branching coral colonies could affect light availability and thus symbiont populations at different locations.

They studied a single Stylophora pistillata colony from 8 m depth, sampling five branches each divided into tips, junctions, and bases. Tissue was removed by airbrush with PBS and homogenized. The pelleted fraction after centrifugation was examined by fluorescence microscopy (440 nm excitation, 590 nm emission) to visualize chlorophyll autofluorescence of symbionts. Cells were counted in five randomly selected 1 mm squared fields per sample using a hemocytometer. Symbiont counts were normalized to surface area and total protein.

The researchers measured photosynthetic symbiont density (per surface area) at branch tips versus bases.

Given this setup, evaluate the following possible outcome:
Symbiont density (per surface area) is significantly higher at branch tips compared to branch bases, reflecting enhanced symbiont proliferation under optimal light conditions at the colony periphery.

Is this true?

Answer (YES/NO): NO